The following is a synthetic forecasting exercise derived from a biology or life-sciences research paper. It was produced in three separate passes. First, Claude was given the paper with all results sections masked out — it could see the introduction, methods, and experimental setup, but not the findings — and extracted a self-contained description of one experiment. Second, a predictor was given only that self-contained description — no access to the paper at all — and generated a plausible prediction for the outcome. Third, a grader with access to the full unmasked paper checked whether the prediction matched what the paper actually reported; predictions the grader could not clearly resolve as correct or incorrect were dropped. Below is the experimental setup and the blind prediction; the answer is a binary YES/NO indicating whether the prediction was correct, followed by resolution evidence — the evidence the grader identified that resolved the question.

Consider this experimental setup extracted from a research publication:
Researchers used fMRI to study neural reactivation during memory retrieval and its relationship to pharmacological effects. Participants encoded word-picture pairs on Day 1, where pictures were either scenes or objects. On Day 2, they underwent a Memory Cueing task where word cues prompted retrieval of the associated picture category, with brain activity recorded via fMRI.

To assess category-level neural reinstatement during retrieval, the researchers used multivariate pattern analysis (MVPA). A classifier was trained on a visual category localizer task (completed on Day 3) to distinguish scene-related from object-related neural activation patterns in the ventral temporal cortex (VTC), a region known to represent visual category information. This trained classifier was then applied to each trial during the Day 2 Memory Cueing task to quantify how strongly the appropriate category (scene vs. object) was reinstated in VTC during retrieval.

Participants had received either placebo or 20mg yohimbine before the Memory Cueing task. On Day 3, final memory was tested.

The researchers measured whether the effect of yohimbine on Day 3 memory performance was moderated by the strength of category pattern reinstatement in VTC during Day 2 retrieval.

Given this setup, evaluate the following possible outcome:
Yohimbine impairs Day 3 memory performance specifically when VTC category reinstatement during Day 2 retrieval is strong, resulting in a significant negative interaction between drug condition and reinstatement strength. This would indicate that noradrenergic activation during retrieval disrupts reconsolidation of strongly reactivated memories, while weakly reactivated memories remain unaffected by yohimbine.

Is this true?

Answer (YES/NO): YES